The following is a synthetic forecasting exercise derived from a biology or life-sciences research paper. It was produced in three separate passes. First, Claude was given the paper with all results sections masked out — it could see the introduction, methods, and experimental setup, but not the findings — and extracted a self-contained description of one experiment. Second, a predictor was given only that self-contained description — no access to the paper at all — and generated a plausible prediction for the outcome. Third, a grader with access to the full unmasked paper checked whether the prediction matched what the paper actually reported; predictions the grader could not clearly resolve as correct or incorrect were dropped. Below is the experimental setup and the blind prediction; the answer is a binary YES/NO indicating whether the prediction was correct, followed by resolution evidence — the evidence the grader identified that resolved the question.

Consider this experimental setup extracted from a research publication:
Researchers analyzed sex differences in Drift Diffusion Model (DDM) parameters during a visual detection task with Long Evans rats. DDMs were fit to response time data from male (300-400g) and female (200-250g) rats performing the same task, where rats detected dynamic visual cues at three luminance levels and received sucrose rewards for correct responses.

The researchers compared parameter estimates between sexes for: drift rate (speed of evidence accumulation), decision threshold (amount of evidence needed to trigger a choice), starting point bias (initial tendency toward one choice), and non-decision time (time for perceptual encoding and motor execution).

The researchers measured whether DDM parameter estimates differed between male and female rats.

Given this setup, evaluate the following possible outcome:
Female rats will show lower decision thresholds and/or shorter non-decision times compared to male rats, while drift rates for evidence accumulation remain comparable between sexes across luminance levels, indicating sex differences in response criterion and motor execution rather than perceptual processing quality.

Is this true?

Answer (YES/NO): NO